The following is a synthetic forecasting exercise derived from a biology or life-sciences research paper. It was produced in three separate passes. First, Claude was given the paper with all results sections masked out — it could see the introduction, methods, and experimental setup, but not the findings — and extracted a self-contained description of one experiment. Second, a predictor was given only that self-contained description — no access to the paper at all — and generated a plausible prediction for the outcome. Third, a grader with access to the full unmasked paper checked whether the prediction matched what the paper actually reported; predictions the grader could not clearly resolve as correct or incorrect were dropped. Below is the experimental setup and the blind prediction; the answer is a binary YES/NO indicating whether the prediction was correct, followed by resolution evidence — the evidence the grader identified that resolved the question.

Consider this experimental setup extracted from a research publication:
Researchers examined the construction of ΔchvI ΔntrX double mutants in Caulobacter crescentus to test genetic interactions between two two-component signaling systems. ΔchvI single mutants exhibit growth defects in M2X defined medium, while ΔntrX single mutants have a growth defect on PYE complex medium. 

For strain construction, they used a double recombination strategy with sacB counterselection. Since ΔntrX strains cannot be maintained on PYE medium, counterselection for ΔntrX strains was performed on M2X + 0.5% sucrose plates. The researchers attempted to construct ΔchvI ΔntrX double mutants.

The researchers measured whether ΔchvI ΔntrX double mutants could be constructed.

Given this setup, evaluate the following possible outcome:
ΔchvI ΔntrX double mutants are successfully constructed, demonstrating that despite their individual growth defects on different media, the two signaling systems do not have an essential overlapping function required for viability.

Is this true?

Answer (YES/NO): YES